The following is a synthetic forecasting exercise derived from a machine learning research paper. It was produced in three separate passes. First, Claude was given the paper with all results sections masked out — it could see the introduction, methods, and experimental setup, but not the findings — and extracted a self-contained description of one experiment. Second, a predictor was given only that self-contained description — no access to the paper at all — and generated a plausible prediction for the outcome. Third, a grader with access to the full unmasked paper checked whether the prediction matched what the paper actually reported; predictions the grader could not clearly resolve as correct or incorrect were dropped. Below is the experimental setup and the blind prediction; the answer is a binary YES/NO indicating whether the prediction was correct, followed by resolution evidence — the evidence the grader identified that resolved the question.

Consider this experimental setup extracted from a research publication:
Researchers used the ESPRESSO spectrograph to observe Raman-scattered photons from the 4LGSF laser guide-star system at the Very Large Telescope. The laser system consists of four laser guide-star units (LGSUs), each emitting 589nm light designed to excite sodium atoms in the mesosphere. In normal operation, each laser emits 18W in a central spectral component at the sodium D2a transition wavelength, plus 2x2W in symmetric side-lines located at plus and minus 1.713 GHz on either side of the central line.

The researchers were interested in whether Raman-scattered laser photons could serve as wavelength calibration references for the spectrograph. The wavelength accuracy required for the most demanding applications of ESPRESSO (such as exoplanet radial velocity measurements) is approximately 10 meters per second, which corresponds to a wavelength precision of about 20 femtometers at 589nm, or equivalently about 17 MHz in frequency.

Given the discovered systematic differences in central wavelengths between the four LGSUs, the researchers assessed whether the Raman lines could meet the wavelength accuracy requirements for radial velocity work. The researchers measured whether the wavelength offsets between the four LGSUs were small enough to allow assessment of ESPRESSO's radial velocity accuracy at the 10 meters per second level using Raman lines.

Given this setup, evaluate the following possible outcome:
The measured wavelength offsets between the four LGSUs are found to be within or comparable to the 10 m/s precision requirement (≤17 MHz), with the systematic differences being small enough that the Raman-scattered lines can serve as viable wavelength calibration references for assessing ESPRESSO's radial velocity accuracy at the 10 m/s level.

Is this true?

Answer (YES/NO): NO